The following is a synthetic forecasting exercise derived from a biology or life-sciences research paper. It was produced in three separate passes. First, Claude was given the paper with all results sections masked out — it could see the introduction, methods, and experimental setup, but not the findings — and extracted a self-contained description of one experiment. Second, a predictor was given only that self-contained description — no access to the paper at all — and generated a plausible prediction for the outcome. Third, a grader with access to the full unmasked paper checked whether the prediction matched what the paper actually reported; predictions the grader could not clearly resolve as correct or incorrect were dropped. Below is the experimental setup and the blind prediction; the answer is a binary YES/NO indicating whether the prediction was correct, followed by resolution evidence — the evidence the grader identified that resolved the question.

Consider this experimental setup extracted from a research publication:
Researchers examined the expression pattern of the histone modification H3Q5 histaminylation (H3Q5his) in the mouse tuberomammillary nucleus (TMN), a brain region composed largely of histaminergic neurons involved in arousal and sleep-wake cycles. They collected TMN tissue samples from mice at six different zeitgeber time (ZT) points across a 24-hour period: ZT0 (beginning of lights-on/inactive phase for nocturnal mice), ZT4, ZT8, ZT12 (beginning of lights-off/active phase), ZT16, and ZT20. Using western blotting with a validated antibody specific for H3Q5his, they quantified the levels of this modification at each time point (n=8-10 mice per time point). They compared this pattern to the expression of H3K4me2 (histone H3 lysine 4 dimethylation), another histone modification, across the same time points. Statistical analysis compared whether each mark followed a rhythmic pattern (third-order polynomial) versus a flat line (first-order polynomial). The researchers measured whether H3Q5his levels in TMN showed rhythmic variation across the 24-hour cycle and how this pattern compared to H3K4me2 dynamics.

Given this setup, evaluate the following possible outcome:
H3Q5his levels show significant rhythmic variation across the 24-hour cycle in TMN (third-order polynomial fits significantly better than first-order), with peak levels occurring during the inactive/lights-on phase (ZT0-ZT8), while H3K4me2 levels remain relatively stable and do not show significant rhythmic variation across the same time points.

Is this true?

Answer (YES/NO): NO